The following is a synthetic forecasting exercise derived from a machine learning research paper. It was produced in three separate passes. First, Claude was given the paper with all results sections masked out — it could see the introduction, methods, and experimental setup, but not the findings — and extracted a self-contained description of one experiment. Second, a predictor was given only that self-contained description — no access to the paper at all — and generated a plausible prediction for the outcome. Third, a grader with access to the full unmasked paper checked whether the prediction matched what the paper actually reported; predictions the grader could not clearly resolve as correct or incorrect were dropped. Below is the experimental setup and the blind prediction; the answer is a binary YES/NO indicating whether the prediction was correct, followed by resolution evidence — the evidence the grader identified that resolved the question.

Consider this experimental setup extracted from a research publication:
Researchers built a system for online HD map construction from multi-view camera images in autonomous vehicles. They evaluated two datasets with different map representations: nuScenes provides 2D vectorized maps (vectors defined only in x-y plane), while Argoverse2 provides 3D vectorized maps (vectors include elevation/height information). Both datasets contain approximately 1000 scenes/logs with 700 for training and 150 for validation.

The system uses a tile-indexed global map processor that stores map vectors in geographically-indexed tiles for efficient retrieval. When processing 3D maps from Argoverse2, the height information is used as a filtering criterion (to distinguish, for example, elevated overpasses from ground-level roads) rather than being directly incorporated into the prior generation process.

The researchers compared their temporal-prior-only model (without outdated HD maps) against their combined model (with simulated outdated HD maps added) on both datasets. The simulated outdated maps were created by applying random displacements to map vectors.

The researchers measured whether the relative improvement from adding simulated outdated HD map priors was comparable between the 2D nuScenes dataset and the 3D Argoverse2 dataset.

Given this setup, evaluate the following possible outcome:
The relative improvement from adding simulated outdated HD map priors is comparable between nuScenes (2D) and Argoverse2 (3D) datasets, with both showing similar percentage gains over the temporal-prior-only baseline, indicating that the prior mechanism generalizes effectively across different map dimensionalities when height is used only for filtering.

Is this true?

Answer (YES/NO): YES